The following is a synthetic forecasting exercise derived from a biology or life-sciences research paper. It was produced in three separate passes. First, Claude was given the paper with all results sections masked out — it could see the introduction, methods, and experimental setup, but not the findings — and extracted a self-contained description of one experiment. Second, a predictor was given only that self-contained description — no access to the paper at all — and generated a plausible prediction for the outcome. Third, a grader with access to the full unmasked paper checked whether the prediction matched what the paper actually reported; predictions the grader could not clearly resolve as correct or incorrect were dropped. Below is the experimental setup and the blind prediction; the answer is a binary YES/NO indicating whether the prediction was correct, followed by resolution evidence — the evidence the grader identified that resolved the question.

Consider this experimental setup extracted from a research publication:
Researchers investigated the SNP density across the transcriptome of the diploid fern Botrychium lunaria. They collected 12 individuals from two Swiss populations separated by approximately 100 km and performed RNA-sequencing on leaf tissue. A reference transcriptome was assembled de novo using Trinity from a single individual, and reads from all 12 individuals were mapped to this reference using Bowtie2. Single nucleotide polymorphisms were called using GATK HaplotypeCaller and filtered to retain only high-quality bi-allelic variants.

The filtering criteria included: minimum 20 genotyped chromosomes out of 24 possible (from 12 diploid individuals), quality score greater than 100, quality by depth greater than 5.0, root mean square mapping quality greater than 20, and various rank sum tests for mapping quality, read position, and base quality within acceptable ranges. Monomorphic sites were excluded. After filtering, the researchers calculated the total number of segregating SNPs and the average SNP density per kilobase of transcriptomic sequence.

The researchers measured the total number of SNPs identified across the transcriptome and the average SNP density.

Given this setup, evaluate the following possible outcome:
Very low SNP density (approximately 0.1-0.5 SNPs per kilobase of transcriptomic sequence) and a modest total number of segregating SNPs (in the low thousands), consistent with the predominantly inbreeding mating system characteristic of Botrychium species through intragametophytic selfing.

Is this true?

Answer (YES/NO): NO